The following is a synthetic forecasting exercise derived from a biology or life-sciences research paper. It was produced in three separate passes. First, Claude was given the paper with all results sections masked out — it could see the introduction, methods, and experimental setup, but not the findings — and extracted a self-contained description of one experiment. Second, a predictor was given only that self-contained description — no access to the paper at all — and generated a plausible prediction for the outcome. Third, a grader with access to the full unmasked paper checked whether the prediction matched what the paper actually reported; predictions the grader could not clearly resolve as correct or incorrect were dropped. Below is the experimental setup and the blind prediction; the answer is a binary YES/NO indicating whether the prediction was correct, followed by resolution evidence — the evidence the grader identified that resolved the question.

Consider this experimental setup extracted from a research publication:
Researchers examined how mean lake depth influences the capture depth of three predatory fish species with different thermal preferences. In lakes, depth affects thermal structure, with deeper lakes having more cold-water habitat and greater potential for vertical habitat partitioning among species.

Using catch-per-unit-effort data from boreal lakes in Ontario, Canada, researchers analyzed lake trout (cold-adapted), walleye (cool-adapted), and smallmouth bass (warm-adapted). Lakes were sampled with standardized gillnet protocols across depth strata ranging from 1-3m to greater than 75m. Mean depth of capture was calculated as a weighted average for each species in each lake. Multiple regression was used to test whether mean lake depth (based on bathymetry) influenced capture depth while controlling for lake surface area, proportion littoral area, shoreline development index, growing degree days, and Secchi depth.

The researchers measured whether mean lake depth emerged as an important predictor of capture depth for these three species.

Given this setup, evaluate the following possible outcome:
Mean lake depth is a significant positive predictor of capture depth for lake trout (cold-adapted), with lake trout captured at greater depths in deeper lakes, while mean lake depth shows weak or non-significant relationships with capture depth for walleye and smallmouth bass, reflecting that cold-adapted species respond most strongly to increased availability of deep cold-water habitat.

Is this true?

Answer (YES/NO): NO